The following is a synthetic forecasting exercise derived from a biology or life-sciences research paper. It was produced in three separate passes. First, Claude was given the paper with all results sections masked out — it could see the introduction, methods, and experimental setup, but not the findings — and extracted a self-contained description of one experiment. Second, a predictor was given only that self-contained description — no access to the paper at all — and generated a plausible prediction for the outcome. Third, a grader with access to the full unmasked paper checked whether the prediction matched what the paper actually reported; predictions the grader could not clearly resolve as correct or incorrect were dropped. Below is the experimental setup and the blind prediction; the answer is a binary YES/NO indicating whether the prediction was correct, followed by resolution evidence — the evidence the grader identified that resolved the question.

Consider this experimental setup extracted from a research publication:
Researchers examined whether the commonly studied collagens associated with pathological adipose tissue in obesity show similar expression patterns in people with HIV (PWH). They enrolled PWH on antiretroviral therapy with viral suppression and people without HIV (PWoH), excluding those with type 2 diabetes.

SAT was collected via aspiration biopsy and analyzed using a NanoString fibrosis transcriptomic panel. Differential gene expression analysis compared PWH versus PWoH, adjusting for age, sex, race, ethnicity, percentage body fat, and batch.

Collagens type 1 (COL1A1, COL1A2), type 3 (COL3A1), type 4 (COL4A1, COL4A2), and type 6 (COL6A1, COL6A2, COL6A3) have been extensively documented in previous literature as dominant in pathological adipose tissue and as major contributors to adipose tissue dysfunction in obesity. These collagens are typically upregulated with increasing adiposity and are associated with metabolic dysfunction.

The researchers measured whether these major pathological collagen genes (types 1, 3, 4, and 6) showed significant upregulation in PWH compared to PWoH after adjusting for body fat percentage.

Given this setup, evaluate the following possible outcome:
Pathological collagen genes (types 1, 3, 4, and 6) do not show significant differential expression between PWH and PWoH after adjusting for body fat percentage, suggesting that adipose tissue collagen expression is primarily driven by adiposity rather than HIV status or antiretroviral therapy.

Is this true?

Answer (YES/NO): NO